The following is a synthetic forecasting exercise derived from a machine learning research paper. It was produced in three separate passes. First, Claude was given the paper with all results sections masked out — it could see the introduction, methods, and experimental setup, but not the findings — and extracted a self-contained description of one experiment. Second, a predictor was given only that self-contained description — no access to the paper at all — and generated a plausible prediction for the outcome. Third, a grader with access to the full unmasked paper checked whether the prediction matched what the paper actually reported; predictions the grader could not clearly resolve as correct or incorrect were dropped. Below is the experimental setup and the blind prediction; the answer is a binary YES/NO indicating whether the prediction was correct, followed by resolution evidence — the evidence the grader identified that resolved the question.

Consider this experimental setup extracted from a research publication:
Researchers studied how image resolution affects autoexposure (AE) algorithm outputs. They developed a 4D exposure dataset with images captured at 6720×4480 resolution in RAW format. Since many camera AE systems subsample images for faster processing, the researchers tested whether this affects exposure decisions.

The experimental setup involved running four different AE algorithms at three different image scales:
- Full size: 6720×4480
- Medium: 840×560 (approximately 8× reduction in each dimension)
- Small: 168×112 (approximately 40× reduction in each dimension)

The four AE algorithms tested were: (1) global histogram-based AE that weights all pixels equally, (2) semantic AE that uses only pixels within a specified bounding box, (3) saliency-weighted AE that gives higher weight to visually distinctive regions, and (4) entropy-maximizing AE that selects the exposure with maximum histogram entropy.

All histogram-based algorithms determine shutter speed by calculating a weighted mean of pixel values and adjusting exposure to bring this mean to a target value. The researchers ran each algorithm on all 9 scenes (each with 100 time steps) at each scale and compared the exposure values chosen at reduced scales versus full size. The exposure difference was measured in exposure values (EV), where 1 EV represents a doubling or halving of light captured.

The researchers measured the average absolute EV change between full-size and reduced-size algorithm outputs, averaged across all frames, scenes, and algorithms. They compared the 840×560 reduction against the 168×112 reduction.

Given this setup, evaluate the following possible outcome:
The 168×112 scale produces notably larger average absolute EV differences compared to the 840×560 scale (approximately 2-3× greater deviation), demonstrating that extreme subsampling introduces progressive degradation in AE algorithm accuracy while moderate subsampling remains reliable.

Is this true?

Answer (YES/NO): NO